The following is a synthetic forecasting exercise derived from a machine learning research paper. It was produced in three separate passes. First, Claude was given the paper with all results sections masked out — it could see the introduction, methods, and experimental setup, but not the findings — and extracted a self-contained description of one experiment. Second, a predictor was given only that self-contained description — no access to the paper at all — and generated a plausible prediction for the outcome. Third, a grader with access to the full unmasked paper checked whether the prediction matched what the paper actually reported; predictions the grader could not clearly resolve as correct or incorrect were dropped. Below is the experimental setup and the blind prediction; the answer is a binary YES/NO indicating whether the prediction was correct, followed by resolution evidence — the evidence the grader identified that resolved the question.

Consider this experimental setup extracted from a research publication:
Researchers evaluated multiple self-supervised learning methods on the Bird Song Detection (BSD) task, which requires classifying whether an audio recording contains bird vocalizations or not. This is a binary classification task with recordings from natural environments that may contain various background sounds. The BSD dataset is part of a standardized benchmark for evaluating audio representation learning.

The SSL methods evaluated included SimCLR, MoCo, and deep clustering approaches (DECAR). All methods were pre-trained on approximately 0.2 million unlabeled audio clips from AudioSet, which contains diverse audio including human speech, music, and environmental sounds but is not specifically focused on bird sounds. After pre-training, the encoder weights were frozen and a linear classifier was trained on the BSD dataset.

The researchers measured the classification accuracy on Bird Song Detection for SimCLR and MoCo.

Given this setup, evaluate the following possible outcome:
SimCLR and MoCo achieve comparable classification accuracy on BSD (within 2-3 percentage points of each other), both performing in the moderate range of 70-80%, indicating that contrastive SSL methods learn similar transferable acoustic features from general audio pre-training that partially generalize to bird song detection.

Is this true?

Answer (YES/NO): NO